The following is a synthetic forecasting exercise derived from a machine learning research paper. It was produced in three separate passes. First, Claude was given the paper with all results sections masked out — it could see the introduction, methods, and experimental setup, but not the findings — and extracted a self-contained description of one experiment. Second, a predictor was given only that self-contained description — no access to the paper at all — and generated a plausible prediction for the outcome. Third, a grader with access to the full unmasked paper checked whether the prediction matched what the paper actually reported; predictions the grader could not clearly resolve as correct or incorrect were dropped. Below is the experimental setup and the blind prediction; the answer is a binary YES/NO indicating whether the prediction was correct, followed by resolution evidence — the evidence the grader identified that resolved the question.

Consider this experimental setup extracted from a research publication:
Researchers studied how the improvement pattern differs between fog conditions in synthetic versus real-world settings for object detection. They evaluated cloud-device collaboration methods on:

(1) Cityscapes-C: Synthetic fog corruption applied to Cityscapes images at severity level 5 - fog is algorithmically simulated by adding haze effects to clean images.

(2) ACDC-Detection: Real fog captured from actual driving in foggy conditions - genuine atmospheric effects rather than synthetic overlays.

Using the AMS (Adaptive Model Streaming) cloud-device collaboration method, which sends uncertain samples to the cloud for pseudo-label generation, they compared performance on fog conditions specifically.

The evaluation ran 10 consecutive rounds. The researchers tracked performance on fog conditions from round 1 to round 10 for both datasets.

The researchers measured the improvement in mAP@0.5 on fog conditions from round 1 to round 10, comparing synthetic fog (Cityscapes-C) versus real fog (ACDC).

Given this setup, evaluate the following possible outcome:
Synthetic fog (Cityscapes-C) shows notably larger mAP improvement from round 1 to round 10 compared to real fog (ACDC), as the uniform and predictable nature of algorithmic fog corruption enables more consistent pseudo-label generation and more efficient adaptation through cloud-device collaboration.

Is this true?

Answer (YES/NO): YES